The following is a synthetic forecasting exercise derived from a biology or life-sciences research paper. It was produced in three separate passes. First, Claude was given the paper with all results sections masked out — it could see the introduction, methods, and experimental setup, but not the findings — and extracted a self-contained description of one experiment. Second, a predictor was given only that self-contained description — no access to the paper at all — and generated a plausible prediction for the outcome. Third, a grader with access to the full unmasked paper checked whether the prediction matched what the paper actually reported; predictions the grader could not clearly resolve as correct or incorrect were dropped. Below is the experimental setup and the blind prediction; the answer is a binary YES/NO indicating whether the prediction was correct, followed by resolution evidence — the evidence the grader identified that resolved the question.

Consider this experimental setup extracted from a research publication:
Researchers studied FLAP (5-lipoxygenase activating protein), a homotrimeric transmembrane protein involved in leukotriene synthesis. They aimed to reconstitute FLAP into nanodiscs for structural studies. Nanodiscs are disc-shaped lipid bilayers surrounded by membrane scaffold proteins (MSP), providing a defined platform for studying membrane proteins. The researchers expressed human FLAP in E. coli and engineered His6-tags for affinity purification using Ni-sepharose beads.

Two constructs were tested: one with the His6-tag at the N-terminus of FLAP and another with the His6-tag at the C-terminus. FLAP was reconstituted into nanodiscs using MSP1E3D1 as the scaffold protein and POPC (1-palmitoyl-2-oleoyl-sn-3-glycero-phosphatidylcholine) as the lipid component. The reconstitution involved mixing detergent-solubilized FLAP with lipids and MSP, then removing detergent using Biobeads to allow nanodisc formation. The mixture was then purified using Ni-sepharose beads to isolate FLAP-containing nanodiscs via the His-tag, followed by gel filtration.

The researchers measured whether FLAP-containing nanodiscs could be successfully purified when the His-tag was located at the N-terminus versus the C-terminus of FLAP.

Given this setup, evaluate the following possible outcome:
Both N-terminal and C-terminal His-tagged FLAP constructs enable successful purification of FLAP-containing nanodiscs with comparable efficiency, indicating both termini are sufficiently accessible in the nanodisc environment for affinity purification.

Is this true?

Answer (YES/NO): NO